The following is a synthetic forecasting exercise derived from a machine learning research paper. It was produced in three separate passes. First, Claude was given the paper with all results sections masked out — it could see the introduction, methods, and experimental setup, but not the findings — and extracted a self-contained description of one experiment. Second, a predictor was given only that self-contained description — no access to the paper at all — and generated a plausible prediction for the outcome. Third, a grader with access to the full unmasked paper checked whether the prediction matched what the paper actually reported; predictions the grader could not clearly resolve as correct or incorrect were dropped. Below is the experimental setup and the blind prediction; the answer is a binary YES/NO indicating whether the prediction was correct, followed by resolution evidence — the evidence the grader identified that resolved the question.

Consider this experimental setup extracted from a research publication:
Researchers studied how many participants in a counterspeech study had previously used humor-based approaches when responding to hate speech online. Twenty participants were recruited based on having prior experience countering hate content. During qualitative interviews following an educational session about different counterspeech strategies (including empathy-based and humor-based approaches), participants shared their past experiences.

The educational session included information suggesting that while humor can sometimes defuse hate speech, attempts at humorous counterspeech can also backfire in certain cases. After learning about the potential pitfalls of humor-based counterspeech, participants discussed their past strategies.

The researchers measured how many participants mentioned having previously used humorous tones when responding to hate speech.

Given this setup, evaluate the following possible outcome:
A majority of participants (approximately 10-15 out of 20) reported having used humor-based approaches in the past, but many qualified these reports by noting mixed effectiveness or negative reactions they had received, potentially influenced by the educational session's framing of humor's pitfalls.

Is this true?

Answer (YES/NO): NO